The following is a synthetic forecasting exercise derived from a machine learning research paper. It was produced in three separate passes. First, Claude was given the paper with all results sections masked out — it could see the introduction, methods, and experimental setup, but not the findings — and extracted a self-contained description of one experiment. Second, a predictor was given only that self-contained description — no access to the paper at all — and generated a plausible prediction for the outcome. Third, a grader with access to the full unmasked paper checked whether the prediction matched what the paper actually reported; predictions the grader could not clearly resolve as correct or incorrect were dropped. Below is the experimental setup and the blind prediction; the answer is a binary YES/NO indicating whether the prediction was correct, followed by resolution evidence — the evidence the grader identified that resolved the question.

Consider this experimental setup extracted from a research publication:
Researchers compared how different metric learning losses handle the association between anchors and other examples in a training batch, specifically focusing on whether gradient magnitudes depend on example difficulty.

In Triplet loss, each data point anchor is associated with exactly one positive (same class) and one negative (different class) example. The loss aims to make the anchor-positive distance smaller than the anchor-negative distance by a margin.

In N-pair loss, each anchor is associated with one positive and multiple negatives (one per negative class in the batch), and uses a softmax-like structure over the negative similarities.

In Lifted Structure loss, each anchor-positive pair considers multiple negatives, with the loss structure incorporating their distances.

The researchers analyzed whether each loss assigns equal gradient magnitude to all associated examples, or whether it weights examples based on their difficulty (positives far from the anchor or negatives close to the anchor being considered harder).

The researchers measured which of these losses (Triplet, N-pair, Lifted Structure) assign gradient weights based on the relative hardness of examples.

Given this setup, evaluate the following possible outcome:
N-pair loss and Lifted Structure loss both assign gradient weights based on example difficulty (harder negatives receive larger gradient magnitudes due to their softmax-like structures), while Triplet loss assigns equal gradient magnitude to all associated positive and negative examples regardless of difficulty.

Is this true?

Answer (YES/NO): YES